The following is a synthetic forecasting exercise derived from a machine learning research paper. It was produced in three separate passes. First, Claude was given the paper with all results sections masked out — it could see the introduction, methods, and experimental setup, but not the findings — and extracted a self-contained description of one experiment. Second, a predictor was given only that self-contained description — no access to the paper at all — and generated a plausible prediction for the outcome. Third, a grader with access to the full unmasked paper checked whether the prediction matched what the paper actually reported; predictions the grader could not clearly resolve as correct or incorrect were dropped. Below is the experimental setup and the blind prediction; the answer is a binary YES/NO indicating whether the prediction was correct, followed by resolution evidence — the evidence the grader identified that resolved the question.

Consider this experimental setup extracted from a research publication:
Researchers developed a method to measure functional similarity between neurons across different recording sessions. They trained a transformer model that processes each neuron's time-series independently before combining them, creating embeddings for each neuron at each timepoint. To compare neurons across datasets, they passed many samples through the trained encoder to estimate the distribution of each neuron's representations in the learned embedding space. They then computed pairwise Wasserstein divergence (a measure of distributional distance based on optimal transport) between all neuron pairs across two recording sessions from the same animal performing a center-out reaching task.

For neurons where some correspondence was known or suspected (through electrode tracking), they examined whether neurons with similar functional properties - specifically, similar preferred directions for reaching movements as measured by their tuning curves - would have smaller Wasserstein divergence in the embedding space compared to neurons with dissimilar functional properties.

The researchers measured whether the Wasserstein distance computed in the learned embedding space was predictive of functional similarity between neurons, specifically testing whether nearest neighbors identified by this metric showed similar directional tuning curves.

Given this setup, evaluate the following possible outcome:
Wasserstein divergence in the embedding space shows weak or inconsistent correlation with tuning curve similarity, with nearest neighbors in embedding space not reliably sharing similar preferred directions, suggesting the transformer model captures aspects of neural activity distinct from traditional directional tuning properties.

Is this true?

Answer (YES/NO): NO